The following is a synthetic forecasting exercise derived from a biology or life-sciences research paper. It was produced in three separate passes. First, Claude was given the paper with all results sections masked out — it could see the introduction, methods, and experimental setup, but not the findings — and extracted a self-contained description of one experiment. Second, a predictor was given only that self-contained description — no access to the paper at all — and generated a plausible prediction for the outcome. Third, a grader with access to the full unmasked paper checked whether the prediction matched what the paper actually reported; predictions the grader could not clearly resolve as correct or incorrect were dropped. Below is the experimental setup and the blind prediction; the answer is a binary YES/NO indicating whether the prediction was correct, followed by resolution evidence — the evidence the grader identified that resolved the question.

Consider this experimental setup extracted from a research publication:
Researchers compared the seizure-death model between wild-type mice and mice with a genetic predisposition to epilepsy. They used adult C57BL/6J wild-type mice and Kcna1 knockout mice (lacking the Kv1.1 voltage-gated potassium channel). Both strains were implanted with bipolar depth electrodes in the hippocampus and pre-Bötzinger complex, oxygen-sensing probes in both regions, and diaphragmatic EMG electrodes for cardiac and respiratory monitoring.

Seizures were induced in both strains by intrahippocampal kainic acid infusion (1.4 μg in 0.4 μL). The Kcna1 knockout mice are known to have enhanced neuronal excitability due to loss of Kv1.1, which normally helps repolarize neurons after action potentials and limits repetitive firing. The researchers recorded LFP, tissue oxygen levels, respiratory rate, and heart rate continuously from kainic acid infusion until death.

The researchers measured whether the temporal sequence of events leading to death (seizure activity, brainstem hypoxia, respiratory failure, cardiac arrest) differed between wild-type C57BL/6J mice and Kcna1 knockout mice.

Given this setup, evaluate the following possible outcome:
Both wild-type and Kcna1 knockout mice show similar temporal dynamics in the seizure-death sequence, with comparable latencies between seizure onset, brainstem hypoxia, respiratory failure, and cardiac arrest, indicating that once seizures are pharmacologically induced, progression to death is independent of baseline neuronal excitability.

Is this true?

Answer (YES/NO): YES